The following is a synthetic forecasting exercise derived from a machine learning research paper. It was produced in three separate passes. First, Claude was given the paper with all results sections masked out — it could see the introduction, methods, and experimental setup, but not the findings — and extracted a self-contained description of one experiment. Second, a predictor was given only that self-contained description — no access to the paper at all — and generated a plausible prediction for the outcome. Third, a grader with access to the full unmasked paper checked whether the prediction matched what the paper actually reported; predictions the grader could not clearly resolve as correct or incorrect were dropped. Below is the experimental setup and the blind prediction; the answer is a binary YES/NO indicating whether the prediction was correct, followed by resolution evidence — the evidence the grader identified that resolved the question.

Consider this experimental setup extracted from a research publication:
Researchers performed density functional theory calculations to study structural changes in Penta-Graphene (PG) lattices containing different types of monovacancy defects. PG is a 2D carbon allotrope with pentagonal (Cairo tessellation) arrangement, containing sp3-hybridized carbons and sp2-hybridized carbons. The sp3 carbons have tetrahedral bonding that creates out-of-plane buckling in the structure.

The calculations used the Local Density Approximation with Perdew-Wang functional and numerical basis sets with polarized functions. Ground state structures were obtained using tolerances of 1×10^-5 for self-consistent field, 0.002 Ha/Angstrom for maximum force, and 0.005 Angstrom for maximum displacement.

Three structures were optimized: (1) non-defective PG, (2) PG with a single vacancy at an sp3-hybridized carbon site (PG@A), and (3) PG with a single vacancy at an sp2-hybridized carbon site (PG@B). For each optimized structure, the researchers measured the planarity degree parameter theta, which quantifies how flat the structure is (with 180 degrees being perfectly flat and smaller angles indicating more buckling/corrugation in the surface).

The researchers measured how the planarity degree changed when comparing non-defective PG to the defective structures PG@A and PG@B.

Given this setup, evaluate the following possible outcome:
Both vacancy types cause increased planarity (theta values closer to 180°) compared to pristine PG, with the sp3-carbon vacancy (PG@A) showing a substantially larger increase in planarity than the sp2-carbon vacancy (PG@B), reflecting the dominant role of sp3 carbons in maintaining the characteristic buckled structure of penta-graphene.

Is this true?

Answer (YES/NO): YES